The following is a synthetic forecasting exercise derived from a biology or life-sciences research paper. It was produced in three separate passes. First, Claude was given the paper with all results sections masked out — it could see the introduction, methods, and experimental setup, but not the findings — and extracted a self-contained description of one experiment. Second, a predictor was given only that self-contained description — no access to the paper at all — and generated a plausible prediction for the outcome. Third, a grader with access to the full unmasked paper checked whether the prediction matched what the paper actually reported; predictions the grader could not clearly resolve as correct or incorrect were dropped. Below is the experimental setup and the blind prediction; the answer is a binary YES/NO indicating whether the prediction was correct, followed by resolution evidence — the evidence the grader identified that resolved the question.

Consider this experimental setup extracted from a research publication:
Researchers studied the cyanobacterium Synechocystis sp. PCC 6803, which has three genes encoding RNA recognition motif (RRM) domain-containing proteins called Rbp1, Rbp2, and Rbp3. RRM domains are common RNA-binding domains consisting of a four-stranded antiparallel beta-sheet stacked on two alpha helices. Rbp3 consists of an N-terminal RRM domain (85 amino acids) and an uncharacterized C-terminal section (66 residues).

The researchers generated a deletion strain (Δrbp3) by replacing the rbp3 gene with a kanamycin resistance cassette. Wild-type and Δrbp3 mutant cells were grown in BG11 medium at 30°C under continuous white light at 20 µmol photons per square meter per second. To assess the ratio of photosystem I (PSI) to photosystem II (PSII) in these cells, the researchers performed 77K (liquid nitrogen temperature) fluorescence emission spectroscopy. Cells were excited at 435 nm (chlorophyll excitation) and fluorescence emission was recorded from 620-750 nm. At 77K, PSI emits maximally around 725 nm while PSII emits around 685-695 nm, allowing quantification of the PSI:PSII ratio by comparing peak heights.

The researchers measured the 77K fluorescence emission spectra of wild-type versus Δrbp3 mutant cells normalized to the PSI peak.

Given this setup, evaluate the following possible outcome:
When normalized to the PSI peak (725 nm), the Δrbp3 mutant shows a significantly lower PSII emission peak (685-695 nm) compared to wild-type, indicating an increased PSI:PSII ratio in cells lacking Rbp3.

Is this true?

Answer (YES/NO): NO